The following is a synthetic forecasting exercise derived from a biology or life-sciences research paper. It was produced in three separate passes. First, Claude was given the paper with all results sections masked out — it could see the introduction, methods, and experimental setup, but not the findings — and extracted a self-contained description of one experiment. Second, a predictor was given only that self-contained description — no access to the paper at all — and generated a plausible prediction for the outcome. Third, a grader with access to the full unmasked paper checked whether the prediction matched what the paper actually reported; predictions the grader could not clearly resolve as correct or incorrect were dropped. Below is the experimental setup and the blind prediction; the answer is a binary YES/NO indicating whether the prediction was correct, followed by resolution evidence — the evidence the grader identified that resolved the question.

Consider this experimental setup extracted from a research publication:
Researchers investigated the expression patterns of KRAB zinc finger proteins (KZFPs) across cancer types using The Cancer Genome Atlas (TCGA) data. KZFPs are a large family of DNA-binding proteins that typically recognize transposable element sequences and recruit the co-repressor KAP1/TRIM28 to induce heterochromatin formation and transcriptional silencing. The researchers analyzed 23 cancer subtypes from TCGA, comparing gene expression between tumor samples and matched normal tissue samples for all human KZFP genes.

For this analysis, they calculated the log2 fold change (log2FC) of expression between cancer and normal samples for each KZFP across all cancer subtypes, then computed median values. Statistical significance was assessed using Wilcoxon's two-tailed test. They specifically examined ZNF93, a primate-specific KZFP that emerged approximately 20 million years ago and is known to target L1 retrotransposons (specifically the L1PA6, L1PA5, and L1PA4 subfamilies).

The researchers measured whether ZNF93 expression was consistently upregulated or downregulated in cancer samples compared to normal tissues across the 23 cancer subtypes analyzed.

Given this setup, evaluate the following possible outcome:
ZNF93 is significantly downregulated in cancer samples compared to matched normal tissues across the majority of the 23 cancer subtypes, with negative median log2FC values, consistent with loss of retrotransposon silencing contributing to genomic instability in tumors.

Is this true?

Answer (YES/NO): NO